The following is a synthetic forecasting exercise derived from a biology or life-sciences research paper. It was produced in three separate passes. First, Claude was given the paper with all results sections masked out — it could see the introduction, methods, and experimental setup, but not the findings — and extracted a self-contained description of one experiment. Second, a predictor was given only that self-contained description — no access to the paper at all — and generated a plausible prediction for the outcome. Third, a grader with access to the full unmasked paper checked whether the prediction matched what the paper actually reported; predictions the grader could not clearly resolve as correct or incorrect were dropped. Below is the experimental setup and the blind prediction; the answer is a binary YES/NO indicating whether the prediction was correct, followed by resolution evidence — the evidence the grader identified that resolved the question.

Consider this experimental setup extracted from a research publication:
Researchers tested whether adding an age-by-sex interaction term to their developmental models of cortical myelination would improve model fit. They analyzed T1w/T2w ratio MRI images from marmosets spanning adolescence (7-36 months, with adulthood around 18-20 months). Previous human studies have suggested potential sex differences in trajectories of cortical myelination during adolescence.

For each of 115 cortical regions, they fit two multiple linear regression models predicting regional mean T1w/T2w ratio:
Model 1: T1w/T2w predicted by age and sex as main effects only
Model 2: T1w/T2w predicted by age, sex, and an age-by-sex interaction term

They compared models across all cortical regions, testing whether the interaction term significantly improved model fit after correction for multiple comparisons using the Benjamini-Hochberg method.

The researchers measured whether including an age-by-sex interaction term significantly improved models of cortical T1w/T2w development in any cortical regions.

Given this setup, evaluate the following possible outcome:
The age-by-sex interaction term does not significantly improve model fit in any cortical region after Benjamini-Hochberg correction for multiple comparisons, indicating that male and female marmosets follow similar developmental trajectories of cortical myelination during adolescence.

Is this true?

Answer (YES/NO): YES